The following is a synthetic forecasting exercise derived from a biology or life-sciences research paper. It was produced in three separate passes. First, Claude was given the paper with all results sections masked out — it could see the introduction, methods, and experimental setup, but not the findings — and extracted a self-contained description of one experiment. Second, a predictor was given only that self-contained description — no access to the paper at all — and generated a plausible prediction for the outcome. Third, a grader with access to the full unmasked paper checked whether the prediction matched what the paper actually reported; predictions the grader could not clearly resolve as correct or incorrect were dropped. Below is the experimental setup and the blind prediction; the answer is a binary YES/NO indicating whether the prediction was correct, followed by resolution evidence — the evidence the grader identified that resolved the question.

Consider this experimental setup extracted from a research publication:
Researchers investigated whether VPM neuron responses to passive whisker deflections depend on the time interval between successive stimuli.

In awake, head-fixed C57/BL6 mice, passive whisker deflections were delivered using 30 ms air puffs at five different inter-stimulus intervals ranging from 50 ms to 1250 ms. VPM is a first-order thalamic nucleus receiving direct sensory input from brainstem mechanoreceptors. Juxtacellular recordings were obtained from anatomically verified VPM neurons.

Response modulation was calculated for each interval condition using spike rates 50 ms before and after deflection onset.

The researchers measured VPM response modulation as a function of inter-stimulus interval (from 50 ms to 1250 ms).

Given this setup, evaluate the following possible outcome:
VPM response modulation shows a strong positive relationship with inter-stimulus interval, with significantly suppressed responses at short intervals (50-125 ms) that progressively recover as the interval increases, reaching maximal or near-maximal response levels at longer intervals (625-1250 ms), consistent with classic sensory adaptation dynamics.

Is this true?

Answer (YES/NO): NO